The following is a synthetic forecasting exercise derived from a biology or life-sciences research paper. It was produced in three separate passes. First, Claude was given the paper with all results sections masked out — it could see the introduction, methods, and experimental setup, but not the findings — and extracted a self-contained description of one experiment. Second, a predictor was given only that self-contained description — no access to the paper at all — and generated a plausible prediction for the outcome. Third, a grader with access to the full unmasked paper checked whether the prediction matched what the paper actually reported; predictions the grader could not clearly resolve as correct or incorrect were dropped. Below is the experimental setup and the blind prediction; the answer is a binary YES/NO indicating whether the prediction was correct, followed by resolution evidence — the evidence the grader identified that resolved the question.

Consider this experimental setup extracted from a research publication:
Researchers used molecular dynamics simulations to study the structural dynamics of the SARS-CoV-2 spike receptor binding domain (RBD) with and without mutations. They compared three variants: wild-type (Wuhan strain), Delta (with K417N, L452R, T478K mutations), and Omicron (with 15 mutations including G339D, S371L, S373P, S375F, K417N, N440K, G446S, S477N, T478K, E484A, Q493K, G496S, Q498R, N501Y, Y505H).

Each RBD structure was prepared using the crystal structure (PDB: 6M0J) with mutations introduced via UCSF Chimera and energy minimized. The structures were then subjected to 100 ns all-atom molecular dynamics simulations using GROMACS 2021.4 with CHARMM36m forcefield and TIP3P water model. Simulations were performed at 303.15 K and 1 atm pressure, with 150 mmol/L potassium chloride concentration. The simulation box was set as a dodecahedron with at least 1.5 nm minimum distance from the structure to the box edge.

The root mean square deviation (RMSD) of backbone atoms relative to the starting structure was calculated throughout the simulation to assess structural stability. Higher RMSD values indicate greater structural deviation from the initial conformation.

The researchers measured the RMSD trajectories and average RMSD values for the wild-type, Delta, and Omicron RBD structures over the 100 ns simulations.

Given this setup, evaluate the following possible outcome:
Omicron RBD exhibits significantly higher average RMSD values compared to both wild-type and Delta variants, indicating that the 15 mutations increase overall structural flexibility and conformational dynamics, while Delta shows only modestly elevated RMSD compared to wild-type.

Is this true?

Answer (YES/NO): NO